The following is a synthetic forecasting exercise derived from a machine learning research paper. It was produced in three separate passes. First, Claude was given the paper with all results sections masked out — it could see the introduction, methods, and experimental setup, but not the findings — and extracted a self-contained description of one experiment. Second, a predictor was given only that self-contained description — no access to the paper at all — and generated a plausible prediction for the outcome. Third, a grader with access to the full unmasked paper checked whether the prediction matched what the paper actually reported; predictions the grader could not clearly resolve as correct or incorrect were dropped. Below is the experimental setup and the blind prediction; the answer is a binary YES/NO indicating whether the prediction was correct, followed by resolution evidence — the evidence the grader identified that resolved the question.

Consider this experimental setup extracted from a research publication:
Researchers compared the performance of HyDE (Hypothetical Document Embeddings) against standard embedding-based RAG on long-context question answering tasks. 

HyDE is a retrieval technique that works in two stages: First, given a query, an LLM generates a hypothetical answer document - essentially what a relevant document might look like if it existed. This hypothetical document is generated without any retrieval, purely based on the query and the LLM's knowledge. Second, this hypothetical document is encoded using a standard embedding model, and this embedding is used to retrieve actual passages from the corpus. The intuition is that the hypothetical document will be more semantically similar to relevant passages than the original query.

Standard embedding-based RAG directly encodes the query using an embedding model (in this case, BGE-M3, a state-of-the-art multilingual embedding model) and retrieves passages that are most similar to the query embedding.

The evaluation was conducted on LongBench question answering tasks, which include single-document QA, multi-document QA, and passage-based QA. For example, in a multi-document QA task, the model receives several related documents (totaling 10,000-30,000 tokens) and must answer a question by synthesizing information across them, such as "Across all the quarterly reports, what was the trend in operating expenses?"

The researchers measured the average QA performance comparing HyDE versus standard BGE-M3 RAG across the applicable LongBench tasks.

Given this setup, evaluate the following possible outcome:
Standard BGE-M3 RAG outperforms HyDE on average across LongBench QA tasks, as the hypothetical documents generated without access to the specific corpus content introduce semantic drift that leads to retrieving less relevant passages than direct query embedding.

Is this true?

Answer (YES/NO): NO